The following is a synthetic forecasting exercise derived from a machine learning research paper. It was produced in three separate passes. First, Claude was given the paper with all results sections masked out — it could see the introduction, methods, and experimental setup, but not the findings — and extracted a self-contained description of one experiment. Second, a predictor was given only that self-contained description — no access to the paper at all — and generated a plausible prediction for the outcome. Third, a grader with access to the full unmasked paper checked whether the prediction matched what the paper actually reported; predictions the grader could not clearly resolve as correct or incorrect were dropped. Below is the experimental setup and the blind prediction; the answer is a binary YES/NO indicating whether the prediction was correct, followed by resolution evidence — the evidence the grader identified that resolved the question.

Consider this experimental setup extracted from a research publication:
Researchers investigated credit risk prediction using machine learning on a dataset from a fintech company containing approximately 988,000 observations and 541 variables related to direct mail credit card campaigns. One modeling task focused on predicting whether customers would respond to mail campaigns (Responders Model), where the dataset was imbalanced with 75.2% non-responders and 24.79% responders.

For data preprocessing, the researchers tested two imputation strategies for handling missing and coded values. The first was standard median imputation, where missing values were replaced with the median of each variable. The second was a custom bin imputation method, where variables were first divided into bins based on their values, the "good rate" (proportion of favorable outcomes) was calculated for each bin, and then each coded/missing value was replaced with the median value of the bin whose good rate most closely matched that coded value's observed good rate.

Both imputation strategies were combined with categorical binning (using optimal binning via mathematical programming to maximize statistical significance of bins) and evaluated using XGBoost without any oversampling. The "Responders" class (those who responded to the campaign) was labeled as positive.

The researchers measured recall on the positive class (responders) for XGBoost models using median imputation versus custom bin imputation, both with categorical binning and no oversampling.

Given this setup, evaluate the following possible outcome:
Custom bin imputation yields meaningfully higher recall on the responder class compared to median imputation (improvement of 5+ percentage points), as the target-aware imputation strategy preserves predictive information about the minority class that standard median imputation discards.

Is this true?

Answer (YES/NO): YES